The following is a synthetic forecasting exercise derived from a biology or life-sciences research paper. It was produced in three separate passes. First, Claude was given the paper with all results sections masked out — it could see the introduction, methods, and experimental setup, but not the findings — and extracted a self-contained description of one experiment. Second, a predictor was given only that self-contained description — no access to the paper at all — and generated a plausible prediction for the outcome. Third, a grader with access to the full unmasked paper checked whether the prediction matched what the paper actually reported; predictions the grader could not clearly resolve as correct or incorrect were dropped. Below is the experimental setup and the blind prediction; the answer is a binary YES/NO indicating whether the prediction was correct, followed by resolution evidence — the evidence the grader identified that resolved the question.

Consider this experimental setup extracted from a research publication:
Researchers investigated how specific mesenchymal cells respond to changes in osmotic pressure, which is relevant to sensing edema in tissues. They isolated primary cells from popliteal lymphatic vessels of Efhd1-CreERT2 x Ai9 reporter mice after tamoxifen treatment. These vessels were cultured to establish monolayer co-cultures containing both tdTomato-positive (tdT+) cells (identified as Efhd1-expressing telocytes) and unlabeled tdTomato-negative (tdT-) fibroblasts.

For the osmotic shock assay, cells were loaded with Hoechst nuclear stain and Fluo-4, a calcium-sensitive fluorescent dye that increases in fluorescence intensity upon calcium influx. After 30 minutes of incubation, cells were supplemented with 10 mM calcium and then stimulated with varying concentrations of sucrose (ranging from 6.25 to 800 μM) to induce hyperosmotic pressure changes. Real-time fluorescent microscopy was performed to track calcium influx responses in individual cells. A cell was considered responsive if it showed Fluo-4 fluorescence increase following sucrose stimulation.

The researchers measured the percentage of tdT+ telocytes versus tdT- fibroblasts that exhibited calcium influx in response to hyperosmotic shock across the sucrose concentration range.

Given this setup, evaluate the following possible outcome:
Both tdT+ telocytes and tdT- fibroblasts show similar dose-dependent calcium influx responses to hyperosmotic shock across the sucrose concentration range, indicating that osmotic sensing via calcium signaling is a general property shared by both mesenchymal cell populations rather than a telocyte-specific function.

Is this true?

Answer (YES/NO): NO